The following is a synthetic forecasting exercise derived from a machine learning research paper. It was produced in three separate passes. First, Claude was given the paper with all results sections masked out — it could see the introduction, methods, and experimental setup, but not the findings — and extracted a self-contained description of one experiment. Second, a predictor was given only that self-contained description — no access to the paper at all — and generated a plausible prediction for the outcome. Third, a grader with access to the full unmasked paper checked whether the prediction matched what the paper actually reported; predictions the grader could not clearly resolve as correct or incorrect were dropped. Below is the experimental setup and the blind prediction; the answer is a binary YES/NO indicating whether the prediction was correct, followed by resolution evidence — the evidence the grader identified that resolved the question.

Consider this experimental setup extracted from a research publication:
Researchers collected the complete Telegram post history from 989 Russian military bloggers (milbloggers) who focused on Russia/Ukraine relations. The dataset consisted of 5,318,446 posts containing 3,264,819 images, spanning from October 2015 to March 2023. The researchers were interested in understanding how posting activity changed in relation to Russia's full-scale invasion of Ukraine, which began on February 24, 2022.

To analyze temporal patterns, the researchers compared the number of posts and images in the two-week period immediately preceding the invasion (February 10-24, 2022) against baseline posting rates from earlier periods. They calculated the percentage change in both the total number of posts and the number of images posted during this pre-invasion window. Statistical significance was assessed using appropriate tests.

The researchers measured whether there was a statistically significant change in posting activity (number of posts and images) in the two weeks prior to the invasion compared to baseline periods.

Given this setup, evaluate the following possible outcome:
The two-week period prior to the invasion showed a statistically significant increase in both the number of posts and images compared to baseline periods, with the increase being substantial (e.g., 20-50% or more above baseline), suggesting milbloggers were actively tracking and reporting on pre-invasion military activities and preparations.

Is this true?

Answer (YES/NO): YES